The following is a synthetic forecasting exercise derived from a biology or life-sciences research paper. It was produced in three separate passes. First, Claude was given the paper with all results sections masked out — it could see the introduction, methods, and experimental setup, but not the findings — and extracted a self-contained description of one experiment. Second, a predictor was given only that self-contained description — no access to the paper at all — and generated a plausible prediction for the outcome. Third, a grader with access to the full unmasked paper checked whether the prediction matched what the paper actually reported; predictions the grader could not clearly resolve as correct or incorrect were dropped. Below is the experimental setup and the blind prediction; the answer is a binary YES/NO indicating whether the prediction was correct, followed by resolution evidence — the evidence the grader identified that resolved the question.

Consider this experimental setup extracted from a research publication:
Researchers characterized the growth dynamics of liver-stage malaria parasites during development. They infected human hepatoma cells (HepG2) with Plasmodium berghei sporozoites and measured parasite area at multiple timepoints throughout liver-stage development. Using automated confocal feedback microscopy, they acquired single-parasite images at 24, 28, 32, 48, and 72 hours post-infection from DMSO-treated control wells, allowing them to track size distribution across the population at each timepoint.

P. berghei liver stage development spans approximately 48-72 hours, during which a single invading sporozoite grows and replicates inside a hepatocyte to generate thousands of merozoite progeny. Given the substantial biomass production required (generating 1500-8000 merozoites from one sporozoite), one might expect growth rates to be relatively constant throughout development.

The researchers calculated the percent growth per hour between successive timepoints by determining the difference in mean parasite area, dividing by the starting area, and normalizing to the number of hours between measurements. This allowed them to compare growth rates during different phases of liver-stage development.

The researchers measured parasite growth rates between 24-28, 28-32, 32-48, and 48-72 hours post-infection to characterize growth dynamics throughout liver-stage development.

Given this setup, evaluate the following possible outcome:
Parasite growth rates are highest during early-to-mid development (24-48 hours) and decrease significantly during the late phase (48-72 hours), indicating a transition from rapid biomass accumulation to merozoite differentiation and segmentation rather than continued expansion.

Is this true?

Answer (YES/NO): NO